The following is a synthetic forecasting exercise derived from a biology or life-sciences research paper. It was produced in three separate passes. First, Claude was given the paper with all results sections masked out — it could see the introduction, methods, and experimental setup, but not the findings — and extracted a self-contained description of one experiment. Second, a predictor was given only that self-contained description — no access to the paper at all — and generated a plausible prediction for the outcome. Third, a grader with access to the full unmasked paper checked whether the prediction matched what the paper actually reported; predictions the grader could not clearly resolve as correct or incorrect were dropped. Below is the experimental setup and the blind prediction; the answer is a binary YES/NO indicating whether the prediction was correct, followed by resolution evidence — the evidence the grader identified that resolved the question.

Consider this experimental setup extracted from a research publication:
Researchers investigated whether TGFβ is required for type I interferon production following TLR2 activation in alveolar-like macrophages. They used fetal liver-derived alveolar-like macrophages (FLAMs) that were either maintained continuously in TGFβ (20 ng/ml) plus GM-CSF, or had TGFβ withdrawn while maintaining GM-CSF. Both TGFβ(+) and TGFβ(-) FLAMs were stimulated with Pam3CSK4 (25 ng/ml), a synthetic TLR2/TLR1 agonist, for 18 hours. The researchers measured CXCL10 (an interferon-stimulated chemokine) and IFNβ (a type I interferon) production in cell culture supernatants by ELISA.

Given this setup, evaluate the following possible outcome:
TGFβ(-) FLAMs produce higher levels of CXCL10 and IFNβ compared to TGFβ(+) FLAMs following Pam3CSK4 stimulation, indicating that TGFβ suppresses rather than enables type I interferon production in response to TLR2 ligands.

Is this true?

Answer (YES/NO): NO